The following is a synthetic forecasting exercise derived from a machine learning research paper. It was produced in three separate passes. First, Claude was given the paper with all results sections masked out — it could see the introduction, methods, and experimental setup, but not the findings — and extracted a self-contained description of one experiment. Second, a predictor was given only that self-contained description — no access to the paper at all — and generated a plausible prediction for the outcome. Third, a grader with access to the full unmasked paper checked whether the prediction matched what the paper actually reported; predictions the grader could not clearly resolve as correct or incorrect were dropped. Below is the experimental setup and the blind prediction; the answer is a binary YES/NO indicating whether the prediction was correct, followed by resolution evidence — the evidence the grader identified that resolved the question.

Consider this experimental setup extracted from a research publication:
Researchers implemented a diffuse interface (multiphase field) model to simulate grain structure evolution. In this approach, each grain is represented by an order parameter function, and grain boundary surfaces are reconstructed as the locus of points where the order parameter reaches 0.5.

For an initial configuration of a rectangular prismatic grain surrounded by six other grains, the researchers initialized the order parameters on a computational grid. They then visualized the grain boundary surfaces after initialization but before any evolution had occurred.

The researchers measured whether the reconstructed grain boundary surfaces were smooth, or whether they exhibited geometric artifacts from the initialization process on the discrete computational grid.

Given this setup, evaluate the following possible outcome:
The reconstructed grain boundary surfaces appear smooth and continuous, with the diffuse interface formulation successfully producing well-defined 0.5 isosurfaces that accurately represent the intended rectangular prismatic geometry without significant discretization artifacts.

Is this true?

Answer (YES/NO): NO